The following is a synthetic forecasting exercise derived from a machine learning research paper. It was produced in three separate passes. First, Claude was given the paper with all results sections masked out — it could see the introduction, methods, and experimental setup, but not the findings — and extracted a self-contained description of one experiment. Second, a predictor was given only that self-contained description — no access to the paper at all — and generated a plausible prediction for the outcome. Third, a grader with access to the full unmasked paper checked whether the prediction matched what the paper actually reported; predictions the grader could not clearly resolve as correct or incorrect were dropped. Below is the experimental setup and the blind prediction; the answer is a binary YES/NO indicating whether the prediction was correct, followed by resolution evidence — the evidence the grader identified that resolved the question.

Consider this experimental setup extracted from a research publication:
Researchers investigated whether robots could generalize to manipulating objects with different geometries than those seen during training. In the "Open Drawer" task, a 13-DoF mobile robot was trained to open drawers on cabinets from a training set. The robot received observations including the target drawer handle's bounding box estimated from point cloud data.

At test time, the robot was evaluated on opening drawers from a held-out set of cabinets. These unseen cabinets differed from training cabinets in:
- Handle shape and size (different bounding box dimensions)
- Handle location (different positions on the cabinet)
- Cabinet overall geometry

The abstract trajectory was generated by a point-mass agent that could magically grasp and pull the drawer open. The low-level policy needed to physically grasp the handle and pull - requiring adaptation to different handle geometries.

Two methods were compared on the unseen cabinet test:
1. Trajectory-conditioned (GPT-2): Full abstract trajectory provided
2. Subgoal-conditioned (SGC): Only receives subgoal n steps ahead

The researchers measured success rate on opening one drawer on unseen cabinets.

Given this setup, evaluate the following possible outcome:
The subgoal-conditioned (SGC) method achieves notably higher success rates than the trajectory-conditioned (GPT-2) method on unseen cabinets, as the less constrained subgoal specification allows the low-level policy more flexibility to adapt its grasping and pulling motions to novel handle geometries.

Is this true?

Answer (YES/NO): NO